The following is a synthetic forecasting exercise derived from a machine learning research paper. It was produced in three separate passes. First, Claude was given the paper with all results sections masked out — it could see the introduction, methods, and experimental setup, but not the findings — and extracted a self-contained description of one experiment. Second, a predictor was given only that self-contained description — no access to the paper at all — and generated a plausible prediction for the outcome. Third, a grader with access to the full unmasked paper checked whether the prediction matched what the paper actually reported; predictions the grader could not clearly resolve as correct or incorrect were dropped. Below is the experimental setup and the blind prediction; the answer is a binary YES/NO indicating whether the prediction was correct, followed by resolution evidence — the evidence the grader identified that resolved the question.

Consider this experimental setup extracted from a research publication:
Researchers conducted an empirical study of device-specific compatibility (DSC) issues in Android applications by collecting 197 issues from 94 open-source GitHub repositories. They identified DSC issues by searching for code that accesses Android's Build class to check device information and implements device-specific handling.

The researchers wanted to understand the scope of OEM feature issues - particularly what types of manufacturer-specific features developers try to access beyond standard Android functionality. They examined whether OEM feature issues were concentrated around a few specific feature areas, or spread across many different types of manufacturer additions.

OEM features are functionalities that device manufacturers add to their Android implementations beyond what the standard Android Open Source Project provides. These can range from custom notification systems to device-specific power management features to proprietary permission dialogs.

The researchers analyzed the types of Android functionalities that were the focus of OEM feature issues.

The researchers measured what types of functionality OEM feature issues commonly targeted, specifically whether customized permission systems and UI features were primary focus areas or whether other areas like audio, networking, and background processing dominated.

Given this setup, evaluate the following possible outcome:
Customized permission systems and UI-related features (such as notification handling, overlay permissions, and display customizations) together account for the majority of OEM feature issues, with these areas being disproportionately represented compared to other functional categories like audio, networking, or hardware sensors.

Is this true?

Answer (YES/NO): YES